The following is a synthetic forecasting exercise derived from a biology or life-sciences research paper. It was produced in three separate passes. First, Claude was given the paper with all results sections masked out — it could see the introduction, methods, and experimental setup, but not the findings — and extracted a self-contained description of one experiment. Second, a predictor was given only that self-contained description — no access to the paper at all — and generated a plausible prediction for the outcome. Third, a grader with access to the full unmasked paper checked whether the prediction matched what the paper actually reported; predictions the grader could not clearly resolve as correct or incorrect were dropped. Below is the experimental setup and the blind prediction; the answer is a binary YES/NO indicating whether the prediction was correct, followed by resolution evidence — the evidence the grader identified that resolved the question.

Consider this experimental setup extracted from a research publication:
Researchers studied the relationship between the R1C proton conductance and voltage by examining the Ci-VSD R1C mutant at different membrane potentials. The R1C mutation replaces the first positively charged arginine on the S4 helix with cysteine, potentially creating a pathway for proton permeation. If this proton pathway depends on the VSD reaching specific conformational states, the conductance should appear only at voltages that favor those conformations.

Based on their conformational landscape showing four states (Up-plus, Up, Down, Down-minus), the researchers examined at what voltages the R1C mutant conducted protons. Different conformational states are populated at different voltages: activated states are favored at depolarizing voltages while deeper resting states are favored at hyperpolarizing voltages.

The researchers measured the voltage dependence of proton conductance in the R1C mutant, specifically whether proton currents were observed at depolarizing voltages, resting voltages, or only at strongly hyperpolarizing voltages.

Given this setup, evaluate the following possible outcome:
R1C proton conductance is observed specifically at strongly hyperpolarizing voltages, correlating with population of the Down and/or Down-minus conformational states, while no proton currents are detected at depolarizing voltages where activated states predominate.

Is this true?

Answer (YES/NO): YES